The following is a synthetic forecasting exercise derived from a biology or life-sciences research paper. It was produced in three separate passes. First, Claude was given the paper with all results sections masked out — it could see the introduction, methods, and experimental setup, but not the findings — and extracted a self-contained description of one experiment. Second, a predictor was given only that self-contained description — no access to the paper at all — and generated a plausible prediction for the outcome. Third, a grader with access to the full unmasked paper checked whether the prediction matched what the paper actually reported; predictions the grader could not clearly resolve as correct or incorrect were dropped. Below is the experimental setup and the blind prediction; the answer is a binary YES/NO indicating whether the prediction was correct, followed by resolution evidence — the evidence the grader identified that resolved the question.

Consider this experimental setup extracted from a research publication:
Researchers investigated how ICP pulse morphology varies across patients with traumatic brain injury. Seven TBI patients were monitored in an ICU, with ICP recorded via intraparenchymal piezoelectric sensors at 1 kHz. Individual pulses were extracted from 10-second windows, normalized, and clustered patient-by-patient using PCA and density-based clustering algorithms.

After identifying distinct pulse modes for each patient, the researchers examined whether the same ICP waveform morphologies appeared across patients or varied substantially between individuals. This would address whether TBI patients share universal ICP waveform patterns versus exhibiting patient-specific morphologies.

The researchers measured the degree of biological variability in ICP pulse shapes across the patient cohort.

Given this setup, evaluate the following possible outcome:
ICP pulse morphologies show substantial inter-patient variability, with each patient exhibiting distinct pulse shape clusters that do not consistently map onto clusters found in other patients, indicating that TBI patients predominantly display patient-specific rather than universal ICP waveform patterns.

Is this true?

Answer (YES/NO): YES